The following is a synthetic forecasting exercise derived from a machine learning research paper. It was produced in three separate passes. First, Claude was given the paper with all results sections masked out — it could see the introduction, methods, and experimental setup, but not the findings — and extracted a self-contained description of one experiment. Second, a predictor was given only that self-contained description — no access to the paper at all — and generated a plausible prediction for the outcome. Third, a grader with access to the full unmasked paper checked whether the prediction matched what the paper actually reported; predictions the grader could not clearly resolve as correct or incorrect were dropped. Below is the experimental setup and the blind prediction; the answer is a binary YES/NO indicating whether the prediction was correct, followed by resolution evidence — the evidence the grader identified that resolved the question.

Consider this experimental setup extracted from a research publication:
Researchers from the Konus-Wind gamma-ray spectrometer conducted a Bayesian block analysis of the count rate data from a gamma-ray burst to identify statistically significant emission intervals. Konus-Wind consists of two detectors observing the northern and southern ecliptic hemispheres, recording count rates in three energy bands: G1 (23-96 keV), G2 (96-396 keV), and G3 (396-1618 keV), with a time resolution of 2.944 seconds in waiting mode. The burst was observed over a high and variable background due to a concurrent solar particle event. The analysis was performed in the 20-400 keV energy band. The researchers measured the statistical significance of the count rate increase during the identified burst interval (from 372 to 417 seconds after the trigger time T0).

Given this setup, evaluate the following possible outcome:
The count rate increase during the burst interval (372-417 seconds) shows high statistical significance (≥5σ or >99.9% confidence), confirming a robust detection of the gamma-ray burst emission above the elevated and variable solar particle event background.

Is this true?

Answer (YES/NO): YES